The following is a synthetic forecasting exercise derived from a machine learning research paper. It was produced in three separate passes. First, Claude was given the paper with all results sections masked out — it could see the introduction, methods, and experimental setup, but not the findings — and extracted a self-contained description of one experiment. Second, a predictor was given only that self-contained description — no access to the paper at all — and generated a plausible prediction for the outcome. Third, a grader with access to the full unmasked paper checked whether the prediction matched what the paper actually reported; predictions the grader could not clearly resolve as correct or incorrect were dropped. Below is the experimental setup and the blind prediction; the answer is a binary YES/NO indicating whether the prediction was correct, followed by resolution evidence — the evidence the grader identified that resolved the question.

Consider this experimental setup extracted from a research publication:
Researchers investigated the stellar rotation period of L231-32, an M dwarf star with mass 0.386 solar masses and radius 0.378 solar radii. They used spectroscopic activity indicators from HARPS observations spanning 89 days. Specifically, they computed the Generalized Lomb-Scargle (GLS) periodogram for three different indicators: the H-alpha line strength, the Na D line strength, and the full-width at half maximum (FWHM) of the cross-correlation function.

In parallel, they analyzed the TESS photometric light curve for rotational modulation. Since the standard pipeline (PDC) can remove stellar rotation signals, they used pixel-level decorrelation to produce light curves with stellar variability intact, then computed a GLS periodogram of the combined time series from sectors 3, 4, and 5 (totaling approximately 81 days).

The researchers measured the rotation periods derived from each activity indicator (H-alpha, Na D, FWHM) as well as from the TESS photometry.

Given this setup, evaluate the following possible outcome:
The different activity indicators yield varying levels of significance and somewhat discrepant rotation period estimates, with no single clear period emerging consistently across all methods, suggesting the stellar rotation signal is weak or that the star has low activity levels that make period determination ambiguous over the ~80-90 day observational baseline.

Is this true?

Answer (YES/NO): NO